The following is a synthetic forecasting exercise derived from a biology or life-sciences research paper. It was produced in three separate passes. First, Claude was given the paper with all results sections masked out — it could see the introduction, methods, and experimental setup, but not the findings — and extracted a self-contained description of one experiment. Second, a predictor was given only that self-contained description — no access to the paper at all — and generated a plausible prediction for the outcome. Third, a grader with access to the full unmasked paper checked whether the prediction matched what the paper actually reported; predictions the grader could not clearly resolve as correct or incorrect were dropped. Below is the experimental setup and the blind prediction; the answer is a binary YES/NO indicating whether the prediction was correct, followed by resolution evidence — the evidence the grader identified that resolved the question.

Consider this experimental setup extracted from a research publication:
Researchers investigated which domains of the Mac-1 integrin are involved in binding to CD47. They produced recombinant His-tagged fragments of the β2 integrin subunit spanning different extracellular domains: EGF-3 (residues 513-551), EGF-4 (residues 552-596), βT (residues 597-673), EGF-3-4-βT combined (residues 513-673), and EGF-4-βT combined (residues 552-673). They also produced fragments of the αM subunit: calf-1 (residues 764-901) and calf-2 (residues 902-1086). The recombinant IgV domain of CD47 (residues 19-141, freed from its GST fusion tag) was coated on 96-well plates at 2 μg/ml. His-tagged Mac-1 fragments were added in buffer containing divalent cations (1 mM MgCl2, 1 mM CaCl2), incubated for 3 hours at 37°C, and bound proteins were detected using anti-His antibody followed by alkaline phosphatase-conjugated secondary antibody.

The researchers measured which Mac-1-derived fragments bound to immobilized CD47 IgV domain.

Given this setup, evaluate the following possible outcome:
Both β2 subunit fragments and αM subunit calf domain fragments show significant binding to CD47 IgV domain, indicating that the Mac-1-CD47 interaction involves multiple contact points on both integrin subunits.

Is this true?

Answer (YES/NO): YES